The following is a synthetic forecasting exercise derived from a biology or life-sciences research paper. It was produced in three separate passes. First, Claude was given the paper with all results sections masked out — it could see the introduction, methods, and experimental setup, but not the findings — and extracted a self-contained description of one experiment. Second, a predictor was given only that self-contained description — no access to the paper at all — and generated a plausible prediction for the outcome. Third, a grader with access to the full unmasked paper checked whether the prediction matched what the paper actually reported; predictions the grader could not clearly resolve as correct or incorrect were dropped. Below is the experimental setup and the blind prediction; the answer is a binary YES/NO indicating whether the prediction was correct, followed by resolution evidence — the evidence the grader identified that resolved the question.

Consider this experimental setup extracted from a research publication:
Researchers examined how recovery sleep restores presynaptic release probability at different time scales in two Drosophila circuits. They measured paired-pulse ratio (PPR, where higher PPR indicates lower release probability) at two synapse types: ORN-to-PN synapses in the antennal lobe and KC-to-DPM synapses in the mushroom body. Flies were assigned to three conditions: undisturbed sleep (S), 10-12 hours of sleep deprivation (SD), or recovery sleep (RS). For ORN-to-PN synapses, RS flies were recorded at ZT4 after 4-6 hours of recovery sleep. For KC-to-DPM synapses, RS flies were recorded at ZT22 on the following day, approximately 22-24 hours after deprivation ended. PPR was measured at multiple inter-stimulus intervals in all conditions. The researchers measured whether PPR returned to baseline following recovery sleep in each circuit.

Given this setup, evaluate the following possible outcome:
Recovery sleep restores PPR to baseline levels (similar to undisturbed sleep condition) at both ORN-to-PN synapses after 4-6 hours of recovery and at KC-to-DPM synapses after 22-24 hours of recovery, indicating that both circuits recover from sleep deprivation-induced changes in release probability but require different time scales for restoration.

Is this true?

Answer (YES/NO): YES